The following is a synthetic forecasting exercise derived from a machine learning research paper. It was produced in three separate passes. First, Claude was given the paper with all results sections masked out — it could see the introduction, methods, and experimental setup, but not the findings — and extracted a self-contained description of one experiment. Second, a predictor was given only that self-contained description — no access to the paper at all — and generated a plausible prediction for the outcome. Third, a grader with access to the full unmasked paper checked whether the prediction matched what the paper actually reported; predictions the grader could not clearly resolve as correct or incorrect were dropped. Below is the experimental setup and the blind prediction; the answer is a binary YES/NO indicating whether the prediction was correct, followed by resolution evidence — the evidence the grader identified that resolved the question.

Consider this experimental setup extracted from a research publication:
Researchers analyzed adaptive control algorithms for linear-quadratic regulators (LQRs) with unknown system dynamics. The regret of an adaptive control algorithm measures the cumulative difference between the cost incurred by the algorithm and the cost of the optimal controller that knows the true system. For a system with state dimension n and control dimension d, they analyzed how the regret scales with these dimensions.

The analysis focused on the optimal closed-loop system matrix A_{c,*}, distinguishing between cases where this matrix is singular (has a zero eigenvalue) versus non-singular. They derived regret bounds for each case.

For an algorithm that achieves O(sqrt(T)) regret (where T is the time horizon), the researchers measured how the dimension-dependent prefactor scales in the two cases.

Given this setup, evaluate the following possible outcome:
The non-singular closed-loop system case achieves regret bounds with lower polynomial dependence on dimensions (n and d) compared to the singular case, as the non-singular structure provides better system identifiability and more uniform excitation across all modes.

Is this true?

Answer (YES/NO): NO